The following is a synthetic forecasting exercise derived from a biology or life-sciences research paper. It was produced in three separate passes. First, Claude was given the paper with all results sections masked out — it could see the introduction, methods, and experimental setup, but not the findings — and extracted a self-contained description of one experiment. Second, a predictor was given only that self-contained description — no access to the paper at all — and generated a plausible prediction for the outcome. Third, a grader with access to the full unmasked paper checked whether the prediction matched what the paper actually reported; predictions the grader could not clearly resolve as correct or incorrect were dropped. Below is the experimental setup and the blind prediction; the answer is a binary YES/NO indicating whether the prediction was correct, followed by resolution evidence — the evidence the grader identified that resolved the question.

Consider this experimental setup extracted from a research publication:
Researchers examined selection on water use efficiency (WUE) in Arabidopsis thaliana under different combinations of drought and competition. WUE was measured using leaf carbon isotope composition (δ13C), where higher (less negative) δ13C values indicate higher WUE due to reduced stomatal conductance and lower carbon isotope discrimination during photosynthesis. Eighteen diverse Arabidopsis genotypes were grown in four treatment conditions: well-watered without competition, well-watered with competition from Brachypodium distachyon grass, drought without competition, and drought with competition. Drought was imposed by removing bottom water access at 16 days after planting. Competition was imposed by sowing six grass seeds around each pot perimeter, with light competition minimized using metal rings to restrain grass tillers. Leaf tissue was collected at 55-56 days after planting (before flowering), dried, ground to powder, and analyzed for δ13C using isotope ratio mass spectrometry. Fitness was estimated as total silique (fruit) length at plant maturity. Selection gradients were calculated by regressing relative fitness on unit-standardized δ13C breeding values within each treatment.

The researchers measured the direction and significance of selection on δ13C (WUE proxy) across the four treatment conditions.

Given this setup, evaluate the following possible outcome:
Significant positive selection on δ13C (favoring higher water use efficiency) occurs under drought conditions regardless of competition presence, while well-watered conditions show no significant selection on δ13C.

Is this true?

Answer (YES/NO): NO